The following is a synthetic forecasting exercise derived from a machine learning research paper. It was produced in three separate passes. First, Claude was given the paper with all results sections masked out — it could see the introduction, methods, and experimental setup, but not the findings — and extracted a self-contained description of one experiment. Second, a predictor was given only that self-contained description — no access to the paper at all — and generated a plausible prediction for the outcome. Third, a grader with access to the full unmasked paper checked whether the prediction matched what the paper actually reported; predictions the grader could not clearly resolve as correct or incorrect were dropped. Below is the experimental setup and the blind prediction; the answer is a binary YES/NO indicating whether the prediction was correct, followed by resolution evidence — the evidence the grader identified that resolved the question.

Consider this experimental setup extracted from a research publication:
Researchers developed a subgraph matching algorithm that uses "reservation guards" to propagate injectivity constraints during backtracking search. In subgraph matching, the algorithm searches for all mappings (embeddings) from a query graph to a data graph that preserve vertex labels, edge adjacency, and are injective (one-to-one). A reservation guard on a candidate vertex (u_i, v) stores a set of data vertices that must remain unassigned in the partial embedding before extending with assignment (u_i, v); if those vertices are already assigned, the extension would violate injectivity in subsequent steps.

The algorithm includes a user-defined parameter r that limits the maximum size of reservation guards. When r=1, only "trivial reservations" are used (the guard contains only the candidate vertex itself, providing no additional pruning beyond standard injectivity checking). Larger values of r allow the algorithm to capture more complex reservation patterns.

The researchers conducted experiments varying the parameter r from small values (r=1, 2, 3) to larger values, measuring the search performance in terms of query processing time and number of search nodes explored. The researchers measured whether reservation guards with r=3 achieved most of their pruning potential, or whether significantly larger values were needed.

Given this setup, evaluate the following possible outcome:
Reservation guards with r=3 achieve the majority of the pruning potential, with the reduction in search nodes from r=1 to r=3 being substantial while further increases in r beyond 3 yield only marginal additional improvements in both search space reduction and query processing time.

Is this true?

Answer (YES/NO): YES